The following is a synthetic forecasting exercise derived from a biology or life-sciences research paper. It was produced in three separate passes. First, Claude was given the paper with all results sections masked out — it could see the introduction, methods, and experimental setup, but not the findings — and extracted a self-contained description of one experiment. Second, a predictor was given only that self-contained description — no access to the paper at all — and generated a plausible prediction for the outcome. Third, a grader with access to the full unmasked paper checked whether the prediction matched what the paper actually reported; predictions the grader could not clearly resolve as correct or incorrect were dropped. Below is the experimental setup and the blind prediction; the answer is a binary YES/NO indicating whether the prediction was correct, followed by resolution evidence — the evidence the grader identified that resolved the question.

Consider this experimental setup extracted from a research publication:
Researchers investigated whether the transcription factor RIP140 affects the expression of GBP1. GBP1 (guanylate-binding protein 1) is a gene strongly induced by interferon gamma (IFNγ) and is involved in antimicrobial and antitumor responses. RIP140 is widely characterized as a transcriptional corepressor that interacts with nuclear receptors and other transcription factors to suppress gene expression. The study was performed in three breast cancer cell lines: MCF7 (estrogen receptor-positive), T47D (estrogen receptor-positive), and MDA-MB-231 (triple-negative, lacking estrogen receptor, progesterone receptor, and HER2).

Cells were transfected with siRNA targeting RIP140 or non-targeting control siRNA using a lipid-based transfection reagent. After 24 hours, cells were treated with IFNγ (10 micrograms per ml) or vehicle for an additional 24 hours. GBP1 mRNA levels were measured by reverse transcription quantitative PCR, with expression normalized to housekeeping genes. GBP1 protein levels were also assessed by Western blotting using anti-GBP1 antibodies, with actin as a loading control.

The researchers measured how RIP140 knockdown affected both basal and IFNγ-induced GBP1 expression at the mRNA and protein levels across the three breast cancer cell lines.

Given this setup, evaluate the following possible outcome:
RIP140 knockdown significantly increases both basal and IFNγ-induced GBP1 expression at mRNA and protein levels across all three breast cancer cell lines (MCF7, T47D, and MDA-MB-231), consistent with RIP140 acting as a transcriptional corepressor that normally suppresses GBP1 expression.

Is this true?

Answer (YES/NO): NO